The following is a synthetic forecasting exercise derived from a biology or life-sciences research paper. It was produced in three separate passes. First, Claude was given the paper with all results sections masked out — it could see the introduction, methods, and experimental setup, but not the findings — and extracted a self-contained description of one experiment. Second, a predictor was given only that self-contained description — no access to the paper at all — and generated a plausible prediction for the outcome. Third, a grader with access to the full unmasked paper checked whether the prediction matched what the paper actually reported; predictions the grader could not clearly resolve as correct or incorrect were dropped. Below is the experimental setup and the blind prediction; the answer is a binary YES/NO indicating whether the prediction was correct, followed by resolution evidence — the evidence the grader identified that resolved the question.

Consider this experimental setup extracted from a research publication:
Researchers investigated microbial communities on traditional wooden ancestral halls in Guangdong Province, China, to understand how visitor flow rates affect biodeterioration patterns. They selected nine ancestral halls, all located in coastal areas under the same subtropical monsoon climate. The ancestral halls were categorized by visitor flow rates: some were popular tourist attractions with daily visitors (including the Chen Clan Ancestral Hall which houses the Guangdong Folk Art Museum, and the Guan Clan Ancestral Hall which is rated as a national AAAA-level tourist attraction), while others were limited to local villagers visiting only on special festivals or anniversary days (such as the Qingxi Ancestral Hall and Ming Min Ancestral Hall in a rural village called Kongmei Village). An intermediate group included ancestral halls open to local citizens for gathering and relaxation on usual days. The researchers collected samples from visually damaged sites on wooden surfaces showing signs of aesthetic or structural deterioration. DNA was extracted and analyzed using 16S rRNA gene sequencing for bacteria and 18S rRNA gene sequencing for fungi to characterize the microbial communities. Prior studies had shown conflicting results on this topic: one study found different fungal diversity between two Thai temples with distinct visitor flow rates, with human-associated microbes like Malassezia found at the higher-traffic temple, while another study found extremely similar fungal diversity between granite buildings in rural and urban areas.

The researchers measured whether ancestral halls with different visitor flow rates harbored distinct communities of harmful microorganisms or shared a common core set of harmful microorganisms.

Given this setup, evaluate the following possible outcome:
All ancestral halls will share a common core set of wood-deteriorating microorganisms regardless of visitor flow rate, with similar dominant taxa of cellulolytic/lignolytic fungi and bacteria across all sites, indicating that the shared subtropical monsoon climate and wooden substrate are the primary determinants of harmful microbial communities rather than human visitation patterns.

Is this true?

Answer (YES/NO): YES